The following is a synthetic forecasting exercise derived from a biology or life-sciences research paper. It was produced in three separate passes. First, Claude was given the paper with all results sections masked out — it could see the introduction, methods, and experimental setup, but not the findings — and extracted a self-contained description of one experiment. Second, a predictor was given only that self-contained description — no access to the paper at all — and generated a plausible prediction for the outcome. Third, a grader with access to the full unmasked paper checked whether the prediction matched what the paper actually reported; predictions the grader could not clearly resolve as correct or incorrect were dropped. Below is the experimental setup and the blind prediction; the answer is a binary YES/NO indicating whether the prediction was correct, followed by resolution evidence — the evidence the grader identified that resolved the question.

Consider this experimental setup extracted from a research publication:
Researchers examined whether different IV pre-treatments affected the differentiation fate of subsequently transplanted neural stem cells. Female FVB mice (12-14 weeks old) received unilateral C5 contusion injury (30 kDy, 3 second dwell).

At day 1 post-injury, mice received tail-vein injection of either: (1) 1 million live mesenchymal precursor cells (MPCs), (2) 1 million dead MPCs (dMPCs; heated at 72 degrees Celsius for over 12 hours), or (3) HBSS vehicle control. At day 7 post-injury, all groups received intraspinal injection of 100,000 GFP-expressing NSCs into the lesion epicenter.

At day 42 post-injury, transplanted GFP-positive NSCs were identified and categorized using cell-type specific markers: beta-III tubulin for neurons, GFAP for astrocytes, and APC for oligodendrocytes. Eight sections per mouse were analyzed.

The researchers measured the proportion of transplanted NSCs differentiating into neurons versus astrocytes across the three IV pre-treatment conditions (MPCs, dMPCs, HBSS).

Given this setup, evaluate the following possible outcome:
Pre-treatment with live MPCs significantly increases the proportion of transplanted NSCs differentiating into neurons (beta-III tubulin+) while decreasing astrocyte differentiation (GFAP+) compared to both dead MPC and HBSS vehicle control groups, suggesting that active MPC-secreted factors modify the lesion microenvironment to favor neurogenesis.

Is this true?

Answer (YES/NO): NO